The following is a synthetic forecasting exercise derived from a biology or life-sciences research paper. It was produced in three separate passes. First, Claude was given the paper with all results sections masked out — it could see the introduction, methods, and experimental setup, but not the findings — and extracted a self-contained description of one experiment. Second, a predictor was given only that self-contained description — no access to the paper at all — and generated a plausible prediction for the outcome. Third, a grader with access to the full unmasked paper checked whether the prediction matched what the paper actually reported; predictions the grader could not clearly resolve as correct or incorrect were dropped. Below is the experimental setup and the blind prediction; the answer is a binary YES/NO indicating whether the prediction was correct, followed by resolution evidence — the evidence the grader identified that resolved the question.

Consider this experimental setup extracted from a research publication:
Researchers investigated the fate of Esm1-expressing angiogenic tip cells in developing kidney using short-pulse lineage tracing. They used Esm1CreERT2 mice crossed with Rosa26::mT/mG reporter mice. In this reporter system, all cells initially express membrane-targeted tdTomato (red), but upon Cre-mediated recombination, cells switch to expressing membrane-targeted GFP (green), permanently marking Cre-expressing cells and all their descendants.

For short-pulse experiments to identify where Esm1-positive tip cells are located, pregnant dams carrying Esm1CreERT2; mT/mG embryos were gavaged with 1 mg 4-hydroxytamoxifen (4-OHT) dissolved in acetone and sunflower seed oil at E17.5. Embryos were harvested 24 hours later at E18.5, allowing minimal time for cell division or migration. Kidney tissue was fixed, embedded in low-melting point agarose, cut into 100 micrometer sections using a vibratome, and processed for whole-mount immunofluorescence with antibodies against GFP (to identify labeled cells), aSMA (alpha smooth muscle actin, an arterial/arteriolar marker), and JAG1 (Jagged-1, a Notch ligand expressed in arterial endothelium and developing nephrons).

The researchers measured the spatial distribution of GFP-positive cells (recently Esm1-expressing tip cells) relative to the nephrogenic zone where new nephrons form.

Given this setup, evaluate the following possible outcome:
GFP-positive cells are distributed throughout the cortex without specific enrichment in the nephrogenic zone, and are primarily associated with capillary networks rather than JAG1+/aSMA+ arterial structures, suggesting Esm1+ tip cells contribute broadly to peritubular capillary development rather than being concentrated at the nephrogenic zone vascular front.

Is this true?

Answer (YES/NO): NO